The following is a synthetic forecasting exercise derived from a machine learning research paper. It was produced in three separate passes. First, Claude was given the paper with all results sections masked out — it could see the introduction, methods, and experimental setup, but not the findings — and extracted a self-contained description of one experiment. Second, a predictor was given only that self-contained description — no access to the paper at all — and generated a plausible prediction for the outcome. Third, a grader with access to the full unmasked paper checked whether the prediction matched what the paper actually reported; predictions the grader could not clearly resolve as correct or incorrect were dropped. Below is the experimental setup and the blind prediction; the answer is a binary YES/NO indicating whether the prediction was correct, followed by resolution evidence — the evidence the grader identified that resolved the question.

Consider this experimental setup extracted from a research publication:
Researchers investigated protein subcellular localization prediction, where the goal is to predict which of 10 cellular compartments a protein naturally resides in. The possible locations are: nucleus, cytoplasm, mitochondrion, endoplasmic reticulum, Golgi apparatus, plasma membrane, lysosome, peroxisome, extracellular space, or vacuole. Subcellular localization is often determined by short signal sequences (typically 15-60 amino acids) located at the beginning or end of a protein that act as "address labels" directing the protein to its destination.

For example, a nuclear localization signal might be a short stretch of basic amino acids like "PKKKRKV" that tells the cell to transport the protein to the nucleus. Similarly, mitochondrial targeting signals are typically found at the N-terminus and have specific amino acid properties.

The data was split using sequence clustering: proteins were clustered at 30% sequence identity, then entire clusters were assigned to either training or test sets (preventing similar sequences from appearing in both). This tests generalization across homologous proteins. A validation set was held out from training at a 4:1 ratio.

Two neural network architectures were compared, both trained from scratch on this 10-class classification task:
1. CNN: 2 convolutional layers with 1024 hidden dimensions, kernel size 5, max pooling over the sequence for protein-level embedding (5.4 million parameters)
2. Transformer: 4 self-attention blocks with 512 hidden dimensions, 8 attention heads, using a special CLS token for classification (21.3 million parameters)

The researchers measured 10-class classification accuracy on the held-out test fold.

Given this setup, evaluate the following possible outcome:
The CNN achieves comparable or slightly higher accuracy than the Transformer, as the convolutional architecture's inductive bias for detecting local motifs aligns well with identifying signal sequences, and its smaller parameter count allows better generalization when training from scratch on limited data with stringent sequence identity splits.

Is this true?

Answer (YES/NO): YES